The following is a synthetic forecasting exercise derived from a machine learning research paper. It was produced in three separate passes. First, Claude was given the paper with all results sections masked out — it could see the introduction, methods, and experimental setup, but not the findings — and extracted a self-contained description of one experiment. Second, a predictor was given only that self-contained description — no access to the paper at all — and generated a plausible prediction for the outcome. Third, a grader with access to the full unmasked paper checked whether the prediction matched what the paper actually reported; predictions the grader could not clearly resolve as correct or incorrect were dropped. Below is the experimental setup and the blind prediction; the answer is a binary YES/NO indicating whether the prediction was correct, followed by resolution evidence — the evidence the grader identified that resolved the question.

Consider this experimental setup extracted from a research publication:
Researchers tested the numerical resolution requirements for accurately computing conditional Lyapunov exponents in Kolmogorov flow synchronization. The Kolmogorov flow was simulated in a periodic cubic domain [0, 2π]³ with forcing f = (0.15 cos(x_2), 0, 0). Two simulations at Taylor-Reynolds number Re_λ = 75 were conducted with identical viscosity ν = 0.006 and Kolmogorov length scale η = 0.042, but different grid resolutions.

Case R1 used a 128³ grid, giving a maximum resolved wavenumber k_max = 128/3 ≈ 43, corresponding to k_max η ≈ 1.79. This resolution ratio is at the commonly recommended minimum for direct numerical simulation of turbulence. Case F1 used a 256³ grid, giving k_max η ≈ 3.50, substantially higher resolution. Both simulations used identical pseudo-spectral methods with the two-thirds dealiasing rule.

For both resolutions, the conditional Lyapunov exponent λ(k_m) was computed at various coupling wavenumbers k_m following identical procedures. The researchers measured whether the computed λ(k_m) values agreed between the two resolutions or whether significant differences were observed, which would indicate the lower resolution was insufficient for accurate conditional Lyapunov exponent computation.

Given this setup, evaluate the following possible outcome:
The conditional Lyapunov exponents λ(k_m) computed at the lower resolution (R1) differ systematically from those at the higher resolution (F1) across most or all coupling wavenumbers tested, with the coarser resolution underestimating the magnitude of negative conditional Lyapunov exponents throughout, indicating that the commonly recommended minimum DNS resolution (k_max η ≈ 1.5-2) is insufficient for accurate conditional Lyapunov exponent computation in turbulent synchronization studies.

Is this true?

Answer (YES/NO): NO